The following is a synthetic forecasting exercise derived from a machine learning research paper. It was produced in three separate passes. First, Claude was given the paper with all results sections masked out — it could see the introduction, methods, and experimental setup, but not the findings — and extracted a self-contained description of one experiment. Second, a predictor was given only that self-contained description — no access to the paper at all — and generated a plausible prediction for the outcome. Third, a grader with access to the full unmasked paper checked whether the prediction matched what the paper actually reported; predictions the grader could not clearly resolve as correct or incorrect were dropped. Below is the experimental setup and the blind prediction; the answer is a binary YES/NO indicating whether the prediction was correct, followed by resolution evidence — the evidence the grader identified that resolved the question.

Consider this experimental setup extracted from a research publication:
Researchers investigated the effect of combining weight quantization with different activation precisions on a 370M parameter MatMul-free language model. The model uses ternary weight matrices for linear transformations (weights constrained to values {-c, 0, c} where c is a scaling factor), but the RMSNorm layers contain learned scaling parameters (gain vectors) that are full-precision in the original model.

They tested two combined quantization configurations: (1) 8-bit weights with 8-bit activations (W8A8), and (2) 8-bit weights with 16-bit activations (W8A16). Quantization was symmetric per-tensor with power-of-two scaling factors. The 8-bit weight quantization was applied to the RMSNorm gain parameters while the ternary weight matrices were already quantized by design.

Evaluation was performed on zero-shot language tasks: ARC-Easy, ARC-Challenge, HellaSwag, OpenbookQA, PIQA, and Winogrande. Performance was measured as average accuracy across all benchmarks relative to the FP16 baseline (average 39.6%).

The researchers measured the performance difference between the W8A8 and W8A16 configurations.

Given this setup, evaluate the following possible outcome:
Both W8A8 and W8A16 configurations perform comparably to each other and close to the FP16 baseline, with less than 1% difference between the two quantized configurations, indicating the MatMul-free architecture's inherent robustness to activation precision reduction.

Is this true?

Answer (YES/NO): NO